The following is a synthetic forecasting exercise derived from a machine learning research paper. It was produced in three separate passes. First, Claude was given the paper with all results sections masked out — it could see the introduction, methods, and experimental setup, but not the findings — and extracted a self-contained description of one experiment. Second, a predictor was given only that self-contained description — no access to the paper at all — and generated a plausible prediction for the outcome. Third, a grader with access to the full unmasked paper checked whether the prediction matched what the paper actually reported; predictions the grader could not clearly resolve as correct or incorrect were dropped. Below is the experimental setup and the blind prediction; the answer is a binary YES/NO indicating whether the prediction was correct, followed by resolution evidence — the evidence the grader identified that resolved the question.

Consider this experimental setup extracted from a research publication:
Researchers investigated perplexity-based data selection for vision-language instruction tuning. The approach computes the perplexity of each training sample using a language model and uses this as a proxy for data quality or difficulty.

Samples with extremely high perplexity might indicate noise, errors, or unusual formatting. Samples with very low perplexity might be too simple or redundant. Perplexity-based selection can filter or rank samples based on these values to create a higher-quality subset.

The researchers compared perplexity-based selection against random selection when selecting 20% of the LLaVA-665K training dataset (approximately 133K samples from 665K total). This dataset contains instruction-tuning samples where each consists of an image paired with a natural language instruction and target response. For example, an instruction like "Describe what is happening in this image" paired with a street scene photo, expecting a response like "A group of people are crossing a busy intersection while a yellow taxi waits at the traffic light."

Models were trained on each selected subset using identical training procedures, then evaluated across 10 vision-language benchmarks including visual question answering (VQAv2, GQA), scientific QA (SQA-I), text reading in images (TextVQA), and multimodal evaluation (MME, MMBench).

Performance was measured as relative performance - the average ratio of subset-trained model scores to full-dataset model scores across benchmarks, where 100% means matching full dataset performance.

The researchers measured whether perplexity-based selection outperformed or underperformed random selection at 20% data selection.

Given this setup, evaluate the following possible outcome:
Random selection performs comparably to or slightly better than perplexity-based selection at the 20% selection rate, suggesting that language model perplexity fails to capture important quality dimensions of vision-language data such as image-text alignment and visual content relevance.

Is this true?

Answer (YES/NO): NO